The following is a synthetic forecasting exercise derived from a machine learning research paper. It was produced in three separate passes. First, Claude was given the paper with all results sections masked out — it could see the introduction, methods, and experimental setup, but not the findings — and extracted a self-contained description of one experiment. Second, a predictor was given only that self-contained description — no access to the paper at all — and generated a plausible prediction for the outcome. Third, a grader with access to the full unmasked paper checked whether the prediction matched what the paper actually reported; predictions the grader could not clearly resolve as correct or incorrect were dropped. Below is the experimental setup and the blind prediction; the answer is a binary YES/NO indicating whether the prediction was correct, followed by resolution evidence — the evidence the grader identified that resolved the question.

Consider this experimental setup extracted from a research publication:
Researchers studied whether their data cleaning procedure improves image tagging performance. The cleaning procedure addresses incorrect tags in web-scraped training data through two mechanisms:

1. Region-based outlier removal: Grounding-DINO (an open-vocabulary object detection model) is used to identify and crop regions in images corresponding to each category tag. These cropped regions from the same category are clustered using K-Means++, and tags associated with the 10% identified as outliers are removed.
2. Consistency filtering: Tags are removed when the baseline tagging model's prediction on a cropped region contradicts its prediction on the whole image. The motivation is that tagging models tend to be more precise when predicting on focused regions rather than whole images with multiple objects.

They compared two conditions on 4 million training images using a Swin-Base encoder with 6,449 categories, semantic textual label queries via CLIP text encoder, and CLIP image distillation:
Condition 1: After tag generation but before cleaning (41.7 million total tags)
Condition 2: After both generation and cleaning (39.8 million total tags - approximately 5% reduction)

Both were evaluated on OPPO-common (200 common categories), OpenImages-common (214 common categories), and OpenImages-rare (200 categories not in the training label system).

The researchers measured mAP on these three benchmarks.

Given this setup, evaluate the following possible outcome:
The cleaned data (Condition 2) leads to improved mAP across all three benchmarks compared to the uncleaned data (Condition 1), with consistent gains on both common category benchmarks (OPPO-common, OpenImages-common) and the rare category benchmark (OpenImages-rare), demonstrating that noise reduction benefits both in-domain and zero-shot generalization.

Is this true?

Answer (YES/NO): NO